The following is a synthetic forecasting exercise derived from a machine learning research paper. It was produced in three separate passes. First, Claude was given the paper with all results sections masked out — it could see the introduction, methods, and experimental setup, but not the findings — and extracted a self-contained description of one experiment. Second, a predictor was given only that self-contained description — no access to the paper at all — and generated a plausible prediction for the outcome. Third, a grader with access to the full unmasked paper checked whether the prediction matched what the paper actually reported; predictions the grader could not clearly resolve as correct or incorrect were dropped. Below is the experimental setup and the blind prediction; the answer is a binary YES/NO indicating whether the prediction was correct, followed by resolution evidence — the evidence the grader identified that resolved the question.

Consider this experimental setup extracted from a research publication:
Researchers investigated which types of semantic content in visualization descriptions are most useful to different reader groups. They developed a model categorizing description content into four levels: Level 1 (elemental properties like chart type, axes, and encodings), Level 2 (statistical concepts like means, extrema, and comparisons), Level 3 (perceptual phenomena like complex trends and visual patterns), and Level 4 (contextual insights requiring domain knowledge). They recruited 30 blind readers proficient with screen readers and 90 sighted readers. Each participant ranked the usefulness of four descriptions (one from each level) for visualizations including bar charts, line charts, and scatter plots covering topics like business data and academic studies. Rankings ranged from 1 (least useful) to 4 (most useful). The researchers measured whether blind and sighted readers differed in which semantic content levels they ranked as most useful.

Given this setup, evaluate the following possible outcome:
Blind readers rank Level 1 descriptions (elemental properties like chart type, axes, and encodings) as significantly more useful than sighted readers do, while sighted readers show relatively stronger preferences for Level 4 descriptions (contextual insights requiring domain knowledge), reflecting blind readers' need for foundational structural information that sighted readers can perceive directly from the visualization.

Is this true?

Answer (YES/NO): NO